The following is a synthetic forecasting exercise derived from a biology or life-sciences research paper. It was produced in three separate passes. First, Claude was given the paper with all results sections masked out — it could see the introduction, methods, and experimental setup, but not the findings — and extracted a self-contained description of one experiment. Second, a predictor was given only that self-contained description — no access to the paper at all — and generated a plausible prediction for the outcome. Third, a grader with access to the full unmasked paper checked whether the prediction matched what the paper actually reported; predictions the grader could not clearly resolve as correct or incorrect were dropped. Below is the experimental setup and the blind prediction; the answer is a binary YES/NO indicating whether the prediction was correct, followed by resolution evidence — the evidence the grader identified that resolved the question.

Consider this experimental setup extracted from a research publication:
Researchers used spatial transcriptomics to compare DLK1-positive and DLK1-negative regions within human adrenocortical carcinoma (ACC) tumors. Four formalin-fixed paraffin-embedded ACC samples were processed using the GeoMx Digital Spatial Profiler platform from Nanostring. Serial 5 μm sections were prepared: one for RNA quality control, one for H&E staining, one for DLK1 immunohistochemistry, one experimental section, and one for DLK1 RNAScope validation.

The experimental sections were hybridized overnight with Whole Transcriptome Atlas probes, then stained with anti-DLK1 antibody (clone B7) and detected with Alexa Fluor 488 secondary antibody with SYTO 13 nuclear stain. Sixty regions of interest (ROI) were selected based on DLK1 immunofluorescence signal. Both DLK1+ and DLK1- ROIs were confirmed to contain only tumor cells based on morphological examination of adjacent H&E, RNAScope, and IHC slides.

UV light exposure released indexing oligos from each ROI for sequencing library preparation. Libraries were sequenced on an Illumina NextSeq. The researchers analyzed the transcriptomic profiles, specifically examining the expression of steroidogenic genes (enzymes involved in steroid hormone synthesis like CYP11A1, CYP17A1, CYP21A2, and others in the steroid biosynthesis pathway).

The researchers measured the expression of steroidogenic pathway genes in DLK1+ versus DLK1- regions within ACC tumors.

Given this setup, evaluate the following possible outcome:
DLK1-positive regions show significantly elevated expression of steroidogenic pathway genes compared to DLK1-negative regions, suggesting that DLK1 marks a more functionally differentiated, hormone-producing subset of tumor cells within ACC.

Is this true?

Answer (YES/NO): NO